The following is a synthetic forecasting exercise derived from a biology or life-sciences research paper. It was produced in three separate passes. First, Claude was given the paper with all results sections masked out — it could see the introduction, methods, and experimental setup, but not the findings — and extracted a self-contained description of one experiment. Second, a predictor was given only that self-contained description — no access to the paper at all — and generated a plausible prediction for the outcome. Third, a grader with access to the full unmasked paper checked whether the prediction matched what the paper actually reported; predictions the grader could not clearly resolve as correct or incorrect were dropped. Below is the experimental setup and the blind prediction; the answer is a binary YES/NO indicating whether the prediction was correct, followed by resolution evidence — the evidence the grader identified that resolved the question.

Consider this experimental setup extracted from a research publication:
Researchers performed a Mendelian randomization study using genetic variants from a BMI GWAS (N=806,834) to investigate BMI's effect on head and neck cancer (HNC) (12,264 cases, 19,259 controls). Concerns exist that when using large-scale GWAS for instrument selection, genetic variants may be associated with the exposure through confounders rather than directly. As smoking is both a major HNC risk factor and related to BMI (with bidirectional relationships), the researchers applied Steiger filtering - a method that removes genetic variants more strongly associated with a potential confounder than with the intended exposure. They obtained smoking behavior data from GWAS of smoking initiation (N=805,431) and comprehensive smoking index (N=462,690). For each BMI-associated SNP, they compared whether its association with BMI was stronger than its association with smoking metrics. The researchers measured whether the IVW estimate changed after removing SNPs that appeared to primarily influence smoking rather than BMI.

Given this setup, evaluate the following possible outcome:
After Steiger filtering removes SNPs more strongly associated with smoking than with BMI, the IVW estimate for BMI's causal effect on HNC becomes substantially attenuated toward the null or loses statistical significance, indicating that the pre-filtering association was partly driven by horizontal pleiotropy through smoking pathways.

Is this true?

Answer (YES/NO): YES